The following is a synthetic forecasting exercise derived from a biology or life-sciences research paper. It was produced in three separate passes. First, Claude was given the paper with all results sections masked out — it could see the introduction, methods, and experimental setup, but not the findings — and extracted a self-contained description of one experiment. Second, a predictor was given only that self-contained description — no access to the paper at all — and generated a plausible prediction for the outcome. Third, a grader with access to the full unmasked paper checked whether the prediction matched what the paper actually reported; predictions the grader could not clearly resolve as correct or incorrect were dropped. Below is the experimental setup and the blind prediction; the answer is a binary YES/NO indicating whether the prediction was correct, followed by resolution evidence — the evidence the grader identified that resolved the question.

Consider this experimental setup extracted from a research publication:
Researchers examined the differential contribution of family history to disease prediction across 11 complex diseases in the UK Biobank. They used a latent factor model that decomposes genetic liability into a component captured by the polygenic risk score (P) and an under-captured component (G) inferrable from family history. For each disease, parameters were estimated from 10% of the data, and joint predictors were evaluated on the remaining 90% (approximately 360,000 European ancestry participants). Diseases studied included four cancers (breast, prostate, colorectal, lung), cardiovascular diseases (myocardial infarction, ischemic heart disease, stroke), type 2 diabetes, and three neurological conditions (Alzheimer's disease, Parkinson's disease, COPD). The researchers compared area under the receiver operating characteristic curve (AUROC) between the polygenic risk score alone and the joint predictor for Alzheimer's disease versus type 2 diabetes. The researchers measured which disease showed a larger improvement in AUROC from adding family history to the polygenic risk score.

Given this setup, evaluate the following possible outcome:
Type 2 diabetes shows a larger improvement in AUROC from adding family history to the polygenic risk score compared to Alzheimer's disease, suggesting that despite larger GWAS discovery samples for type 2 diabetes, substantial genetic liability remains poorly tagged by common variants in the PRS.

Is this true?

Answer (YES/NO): NO